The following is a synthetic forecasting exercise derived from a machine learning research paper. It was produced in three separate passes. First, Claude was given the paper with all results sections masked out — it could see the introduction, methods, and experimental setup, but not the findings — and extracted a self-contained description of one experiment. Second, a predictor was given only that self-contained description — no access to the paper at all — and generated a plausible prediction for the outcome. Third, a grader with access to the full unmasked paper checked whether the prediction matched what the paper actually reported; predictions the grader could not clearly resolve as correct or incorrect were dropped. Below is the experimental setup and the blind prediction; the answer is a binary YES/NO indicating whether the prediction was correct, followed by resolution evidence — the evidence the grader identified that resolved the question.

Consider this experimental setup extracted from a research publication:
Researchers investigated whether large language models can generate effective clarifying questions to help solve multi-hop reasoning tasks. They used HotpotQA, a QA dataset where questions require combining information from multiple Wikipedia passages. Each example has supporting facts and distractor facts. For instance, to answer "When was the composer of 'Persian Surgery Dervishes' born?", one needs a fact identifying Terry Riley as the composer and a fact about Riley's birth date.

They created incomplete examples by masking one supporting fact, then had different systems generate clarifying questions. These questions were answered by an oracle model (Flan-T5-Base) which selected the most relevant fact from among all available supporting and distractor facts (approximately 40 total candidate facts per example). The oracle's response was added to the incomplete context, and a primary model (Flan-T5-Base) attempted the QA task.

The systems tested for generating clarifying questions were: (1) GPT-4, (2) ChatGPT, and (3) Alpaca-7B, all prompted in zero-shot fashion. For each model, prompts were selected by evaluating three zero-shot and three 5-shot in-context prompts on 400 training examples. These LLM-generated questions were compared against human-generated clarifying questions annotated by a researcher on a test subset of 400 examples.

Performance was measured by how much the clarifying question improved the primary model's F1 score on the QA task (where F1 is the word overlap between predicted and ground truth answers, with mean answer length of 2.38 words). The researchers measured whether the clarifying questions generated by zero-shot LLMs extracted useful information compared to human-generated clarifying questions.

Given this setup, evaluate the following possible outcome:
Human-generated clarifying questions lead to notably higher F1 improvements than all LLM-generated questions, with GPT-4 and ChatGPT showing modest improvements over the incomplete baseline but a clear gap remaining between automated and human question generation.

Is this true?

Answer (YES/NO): NO